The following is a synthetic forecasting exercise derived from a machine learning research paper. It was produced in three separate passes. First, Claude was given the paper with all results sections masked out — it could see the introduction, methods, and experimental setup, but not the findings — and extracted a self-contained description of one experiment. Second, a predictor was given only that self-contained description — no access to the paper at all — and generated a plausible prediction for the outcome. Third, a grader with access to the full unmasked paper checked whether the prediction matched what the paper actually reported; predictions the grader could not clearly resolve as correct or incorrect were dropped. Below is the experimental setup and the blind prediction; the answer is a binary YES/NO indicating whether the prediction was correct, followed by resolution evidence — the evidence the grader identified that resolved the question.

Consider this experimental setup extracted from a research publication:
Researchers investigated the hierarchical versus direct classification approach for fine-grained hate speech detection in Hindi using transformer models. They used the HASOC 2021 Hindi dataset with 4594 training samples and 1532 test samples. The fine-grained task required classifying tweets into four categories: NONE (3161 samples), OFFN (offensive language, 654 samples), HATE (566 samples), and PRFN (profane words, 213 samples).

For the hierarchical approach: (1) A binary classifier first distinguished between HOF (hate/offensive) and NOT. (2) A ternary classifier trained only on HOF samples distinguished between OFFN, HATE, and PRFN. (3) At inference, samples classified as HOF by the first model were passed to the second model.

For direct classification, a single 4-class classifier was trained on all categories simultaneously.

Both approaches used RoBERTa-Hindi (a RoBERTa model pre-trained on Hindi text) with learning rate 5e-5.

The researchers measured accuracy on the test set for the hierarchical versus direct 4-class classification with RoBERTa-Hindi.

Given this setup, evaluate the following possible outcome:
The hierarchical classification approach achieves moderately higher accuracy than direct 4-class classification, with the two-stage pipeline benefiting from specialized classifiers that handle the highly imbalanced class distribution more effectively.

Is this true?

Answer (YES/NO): NO